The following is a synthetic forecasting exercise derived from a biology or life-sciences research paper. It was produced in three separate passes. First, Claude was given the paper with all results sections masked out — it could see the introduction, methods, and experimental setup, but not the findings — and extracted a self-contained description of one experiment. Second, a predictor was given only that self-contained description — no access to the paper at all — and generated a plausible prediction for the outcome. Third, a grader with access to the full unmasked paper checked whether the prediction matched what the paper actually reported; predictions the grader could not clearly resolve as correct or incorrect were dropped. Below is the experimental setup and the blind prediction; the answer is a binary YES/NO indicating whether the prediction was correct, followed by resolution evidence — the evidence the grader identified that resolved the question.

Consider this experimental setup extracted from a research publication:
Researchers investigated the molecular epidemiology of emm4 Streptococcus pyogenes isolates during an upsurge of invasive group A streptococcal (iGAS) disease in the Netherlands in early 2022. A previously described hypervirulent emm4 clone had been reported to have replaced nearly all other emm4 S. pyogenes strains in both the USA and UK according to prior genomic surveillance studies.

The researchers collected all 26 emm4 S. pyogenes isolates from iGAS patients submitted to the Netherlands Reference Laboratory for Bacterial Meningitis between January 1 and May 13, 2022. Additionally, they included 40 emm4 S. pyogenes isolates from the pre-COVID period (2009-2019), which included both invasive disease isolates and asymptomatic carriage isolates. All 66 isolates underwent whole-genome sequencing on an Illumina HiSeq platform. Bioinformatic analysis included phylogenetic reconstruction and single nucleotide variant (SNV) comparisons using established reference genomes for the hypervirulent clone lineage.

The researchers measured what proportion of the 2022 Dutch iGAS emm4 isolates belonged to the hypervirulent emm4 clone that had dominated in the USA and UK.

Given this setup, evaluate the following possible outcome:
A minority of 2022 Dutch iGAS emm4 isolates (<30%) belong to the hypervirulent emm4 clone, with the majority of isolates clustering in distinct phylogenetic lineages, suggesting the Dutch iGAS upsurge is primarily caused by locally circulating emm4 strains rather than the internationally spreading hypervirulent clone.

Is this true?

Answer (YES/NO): YES